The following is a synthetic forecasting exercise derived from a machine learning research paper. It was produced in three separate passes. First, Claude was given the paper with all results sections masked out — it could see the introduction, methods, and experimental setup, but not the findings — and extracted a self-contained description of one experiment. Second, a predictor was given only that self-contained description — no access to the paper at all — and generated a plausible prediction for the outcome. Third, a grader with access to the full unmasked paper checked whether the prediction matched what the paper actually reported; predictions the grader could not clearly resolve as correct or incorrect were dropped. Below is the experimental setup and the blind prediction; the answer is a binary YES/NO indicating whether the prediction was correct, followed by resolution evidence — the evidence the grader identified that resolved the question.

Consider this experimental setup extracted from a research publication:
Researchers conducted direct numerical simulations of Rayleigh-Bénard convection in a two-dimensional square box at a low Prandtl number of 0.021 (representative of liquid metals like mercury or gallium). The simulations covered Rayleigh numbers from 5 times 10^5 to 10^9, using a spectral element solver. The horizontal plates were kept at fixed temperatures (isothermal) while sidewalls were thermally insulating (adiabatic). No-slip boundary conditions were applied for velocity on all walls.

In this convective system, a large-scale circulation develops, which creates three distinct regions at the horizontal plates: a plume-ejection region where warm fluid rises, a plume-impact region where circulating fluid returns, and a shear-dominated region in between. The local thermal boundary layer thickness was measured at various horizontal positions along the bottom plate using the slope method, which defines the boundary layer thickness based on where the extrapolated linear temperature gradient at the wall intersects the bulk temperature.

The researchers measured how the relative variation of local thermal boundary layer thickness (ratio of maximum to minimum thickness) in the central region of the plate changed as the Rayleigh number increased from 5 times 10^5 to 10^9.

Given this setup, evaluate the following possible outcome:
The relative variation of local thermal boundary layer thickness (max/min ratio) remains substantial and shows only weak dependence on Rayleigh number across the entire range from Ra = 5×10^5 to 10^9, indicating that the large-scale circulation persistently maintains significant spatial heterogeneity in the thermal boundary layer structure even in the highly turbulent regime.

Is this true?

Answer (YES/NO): NO